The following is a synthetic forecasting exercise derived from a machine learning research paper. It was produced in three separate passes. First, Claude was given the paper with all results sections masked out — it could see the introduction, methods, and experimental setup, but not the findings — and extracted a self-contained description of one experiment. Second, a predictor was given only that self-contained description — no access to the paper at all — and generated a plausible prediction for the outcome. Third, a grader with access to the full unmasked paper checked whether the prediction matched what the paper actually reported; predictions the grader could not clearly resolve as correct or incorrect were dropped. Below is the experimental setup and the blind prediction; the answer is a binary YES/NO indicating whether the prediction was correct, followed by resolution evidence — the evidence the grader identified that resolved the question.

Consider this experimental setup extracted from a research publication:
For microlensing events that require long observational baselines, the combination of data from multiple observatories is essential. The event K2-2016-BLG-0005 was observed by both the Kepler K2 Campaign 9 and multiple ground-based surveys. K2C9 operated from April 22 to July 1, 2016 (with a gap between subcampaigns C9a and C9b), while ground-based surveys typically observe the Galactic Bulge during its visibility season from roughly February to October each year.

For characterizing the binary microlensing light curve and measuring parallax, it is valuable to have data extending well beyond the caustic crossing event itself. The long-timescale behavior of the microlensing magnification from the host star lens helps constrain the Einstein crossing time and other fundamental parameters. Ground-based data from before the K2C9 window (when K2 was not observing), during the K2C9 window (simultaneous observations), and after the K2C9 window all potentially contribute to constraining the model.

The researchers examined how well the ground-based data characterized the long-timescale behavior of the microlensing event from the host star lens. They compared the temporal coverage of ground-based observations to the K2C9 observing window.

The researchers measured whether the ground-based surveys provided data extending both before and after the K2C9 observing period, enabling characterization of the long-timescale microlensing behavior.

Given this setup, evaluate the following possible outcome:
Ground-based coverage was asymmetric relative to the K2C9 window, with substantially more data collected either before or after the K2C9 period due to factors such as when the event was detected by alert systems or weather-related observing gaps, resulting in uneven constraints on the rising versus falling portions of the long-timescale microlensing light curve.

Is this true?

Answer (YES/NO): NO